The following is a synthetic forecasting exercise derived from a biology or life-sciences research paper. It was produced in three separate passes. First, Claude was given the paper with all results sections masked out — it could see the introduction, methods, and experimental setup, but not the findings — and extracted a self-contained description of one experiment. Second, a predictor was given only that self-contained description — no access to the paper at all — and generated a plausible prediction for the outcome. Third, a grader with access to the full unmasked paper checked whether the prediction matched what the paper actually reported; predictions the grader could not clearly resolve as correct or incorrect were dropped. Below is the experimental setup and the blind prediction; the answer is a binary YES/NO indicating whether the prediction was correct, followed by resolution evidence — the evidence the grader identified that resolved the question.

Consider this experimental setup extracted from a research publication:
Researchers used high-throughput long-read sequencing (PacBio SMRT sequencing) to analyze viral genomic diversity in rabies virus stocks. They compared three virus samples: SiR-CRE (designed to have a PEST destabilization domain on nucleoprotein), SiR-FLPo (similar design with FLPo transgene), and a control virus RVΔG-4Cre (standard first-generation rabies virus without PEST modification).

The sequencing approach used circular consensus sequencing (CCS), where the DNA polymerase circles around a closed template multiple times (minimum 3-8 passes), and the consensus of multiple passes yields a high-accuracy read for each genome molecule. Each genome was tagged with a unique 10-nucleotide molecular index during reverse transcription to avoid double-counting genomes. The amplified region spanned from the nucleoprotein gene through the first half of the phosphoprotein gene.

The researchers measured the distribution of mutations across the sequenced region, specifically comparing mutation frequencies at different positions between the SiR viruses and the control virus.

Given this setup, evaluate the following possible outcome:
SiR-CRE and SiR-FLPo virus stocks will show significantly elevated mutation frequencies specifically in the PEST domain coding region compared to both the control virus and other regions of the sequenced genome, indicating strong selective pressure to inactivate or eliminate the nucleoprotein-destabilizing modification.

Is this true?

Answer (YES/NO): NO